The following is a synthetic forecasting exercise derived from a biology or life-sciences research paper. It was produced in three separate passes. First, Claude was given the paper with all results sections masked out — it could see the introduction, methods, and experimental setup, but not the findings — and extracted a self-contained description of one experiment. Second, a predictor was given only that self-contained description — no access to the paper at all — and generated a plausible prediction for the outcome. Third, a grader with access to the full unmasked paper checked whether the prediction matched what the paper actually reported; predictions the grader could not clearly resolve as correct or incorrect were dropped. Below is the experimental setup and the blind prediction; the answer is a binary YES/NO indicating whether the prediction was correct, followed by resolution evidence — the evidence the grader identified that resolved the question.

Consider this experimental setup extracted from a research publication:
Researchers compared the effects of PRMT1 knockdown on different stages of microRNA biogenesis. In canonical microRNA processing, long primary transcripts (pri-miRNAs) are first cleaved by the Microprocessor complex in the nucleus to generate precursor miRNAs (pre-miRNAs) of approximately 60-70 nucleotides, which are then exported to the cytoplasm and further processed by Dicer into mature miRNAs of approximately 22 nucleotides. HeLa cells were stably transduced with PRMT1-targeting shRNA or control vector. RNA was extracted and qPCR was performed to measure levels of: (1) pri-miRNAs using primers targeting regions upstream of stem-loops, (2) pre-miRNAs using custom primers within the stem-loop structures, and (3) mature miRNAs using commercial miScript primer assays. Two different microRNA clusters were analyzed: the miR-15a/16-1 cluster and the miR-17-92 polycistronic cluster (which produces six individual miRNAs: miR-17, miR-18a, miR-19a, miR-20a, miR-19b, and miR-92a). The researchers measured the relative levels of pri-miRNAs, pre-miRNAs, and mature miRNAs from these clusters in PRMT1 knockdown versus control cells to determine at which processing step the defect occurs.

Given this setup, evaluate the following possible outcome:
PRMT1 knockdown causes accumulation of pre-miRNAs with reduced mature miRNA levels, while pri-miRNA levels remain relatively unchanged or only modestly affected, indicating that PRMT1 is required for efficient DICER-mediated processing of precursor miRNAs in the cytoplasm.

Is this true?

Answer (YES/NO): NO